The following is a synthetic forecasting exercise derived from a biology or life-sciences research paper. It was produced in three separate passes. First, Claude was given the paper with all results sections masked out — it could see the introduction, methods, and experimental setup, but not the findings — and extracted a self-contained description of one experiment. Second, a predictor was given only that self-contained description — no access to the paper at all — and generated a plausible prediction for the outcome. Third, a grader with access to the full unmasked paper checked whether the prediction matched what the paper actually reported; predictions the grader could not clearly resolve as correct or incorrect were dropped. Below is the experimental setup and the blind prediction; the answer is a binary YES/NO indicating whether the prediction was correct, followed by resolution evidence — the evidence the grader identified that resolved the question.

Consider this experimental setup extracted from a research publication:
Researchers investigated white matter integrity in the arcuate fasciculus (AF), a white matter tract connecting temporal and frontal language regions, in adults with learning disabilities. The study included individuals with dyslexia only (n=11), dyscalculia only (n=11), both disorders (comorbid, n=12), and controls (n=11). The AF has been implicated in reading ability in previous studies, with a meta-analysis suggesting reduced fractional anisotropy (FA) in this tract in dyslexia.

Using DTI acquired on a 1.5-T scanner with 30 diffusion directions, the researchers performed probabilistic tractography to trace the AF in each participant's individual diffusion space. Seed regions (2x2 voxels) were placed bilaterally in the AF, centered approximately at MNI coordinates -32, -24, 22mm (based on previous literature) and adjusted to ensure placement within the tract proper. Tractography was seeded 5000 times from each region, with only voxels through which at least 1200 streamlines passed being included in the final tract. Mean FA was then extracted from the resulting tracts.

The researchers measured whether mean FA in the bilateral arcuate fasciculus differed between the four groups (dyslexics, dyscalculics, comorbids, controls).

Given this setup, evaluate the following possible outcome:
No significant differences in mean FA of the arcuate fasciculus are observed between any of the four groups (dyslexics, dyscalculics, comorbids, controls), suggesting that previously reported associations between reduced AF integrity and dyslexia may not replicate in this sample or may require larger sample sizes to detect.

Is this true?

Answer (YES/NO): YES